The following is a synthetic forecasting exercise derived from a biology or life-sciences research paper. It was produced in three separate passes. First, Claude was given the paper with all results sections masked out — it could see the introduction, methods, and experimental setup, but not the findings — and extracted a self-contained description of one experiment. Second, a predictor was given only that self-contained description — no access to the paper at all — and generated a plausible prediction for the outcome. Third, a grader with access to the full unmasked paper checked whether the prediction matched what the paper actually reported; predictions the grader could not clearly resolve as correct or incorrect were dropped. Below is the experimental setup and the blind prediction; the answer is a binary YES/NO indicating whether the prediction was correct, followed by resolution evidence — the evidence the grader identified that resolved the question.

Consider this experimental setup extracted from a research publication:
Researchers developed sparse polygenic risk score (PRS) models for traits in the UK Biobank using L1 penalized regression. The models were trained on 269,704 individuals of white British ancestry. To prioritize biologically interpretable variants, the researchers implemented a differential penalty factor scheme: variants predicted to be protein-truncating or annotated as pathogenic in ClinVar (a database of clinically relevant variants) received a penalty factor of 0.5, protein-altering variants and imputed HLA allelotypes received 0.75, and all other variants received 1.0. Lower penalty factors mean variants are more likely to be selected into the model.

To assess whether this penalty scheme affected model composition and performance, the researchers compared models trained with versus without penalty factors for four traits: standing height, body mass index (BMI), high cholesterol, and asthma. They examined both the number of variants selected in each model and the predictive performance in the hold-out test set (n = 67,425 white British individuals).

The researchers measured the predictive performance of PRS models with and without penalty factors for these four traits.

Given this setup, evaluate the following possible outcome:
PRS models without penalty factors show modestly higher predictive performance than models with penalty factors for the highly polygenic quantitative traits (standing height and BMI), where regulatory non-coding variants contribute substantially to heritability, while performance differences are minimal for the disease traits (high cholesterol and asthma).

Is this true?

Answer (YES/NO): NO